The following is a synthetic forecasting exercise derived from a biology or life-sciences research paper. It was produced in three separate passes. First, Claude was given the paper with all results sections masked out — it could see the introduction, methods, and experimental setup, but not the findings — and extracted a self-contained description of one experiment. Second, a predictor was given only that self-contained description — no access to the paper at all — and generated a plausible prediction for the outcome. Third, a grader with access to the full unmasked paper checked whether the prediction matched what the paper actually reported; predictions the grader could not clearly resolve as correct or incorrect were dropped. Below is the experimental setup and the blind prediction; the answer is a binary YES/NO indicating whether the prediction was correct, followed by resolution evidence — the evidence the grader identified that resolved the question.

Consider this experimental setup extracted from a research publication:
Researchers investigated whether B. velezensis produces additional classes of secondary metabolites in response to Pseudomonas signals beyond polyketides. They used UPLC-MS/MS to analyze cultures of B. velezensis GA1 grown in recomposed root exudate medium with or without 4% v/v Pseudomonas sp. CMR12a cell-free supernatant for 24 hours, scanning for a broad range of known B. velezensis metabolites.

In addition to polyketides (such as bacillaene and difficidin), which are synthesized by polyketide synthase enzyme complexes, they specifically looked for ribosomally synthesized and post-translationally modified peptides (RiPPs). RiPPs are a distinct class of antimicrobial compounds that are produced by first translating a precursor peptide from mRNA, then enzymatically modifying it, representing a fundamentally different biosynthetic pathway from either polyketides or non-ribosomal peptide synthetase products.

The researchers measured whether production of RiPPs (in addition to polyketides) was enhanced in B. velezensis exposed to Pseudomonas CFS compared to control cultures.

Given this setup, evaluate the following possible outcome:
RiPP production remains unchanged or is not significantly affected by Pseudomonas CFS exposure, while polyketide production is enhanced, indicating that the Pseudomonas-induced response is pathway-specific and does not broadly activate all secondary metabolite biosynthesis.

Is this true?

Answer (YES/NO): NO